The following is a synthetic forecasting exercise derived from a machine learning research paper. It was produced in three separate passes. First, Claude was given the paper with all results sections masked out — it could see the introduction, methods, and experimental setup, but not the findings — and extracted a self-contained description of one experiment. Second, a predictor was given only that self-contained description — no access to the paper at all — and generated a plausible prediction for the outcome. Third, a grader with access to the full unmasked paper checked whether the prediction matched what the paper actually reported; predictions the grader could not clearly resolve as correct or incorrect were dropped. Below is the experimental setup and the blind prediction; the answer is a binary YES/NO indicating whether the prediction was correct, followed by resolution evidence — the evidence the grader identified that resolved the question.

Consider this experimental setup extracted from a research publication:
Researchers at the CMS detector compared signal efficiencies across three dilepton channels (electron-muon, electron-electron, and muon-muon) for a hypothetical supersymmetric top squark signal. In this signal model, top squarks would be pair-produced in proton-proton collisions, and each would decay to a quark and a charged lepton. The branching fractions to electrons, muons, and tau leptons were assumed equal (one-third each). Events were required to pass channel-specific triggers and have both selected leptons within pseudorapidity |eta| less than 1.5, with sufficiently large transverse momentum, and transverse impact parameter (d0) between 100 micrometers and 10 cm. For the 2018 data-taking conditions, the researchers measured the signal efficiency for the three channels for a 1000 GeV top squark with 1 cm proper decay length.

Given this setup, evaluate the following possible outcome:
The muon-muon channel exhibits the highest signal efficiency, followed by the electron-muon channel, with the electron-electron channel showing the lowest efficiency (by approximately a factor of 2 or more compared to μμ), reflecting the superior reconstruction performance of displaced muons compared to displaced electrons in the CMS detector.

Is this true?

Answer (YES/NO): NO